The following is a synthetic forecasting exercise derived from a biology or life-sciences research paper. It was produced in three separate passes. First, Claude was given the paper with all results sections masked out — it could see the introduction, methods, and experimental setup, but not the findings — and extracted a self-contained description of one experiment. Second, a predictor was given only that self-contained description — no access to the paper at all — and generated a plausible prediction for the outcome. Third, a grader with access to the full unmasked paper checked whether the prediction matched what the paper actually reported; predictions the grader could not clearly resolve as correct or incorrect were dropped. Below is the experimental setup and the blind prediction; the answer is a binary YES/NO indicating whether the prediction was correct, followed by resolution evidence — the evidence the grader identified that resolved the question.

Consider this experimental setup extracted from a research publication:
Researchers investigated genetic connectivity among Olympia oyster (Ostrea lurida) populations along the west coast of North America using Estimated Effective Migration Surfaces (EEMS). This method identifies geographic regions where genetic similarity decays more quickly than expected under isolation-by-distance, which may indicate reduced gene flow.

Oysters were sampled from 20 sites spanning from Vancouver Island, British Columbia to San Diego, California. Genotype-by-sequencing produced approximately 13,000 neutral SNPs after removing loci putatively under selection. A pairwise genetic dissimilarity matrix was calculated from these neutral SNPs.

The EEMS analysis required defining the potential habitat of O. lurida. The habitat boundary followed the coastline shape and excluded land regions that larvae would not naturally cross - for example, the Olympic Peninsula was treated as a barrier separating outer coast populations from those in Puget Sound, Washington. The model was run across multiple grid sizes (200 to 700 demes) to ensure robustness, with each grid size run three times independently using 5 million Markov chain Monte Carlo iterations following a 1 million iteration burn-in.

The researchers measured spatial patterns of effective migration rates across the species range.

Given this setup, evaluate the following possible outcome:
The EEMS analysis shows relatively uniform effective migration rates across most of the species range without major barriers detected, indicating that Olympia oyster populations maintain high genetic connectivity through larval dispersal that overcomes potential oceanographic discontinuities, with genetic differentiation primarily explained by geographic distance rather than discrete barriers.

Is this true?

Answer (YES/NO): NO